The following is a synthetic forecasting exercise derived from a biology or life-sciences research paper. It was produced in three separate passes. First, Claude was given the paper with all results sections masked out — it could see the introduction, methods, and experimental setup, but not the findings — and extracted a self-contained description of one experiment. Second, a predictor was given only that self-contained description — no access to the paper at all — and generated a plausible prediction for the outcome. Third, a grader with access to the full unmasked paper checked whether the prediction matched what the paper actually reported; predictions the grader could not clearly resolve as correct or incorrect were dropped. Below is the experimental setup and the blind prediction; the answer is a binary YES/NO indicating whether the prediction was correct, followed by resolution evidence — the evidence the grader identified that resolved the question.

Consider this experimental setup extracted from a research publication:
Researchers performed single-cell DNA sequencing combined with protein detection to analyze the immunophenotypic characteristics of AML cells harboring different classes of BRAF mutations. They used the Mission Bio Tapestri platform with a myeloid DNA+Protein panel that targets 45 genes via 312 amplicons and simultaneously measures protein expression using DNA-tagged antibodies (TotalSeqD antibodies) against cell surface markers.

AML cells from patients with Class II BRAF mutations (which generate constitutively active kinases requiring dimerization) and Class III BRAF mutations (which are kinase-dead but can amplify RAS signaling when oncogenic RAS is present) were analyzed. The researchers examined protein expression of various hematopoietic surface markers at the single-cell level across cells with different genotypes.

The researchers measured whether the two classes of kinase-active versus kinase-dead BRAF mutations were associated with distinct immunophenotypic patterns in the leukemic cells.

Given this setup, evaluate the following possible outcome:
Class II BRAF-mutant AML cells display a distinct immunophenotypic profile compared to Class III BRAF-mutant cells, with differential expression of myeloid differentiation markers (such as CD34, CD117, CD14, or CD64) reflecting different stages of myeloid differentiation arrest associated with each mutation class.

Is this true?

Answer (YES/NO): YES